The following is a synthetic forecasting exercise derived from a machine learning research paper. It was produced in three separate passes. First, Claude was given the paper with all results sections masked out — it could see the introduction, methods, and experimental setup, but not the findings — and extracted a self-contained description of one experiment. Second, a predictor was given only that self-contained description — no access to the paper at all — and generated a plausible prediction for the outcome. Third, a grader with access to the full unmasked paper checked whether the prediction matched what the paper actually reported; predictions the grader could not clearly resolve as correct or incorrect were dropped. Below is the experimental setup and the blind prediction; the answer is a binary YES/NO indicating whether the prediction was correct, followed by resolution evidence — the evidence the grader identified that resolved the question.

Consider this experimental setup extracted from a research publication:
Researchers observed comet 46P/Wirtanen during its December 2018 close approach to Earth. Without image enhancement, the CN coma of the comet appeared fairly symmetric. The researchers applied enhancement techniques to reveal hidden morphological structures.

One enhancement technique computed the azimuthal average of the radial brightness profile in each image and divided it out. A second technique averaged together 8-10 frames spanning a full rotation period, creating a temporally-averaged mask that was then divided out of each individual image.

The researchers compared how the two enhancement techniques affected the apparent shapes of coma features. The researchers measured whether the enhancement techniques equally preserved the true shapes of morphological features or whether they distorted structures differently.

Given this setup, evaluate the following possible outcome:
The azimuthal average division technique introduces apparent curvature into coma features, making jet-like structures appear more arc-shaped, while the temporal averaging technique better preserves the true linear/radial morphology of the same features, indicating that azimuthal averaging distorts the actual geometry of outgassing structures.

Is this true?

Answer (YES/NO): NO